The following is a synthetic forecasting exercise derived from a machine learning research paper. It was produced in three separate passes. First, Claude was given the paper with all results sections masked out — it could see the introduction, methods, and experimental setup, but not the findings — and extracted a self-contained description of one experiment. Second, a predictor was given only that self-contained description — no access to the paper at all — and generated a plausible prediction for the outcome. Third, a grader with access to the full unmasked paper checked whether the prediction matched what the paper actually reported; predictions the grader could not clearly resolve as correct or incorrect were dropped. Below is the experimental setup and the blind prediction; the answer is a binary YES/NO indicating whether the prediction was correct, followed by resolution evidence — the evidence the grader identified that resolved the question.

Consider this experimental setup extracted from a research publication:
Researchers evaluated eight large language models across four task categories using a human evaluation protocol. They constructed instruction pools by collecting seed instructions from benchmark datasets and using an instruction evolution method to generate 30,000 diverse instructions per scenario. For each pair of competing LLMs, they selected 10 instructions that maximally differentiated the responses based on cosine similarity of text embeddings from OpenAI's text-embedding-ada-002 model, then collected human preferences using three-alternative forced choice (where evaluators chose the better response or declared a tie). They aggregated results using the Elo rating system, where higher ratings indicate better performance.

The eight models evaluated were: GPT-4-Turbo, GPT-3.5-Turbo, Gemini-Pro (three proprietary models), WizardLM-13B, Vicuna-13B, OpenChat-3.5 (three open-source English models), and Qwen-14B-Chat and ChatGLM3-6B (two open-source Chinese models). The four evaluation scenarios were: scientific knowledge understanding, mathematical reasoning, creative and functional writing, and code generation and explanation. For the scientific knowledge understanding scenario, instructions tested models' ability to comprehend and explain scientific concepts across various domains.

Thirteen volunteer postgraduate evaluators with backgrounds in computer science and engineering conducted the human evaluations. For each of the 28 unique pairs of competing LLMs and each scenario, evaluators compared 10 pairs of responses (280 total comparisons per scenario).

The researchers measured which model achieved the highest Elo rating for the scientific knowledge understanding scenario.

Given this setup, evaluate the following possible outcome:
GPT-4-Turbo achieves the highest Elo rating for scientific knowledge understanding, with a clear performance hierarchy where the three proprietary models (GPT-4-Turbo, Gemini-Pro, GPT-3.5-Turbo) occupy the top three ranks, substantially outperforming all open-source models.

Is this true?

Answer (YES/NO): NO